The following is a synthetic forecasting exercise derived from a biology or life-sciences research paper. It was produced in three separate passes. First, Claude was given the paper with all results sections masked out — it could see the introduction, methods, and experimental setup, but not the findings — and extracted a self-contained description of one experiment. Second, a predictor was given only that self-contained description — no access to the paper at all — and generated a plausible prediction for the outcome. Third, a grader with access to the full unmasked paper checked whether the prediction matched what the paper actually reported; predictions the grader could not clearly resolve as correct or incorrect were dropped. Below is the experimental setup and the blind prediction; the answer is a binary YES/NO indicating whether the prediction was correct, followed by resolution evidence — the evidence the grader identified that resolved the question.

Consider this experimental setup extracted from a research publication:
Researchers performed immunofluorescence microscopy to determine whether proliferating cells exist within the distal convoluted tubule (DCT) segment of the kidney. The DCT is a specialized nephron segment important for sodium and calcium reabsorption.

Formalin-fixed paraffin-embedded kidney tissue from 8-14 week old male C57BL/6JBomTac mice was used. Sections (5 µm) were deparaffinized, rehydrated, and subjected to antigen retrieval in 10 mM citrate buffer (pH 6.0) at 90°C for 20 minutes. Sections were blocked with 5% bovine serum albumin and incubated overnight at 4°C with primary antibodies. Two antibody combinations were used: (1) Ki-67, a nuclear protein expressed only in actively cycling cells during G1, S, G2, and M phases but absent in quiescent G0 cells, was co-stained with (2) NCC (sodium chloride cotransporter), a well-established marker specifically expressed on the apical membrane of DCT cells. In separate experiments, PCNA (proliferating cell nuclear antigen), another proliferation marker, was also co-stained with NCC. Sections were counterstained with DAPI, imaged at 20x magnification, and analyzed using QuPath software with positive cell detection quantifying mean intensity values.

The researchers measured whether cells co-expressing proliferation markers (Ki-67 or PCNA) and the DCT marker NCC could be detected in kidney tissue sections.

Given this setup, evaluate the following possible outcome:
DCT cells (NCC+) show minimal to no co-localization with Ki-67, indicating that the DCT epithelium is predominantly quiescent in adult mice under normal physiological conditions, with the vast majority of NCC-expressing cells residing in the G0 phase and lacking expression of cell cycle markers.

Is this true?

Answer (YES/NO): NO